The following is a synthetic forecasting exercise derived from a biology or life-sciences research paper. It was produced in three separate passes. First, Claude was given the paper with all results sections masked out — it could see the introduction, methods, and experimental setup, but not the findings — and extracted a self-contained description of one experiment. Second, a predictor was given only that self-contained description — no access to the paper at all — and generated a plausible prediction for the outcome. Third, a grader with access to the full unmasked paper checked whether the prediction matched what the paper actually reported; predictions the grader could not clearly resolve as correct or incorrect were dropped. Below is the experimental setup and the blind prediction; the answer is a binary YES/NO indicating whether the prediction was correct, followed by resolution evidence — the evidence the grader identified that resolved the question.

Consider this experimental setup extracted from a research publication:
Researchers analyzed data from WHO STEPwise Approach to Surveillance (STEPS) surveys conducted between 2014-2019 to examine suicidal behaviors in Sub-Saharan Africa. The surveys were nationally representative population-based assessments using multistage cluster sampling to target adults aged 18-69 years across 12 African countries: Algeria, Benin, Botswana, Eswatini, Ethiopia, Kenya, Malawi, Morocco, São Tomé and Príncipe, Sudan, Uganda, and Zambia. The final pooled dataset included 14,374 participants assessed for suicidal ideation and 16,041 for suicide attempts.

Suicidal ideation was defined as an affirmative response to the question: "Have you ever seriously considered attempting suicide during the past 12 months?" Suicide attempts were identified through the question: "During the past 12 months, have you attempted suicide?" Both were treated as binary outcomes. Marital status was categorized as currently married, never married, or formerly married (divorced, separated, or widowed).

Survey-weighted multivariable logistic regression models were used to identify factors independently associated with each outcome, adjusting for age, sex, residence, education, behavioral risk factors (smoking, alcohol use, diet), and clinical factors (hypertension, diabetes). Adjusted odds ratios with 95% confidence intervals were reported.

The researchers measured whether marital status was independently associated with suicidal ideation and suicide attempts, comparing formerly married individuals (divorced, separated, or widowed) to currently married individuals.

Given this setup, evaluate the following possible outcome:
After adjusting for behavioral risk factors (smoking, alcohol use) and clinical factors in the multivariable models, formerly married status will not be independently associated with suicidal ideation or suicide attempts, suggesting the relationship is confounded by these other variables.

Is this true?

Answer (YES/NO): YES